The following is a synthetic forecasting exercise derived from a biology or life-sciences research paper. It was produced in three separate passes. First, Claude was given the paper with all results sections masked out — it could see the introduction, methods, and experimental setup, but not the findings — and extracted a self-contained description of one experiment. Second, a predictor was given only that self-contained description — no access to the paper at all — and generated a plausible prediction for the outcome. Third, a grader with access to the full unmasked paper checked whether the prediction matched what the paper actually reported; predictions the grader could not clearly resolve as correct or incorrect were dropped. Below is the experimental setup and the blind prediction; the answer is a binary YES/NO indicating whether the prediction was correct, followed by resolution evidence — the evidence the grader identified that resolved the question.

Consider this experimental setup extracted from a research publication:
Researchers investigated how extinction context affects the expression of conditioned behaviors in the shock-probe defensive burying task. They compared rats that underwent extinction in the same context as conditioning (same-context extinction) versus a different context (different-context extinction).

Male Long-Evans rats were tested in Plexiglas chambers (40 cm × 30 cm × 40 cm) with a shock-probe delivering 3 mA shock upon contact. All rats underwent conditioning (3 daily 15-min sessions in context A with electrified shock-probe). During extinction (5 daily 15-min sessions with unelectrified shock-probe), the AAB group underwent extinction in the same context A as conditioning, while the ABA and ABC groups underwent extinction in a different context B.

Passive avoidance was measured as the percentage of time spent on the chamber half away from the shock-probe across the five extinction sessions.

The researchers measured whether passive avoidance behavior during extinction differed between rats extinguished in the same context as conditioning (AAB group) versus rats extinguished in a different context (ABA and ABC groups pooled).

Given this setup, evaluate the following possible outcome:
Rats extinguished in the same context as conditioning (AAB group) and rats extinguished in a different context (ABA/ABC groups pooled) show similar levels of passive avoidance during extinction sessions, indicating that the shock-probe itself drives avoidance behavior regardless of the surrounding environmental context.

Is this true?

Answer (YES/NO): YES